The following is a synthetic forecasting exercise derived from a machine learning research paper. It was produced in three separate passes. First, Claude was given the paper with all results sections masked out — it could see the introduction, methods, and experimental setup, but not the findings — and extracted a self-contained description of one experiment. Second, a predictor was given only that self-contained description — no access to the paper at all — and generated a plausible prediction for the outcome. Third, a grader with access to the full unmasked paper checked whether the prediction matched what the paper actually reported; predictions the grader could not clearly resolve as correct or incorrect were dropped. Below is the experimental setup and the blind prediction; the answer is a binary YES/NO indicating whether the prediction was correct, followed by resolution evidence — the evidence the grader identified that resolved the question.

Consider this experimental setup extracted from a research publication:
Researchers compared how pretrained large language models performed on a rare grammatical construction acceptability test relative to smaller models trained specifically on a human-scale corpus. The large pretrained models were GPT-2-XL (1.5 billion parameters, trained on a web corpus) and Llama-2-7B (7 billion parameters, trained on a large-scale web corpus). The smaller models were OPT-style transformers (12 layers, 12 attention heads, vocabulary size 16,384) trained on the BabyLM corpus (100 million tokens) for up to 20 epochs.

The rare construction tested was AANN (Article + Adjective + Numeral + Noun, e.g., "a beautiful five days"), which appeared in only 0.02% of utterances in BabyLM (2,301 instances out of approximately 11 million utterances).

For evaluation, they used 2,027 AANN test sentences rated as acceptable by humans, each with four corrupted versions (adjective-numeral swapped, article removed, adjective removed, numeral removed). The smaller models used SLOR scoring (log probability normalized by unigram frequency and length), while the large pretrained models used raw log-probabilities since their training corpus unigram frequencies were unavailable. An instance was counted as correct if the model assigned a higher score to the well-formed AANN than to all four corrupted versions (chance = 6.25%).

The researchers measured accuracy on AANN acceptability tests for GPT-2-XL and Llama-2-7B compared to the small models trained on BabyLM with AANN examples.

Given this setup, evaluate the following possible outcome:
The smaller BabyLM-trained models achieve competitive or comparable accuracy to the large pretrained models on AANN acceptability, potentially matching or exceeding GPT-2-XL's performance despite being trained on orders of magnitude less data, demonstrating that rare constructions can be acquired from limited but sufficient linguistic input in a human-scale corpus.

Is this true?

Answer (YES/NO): NO